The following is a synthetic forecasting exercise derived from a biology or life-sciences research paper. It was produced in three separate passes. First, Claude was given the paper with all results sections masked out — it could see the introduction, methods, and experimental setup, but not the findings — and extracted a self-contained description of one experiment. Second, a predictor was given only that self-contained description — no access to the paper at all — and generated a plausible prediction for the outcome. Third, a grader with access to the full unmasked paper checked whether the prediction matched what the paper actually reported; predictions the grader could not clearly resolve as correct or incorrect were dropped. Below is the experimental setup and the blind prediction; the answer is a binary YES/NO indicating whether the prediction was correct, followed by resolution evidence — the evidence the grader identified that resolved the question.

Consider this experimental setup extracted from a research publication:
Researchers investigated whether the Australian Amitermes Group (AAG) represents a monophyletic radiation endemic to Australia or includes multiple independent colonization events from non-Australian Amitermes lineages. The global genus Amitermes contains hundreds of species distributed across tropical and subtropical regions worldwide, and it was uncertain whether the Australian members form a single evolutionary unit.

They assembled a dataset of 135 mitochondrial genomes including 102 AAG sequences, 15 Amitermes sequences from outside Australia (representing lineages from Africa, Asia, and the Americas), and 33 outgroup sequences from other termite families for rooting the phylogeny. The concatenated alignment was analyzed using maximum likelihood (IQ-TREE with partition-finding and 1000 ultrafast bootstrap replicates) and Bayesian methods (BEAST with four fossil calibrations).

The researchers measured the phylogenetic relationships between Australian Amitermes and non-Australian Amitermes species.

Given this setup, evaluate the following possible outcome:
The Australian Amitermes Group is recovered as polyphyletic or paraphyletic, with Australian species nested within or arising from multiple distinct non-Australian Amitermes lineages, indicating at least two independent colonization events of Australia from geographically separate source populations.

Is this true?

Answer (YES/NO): NO